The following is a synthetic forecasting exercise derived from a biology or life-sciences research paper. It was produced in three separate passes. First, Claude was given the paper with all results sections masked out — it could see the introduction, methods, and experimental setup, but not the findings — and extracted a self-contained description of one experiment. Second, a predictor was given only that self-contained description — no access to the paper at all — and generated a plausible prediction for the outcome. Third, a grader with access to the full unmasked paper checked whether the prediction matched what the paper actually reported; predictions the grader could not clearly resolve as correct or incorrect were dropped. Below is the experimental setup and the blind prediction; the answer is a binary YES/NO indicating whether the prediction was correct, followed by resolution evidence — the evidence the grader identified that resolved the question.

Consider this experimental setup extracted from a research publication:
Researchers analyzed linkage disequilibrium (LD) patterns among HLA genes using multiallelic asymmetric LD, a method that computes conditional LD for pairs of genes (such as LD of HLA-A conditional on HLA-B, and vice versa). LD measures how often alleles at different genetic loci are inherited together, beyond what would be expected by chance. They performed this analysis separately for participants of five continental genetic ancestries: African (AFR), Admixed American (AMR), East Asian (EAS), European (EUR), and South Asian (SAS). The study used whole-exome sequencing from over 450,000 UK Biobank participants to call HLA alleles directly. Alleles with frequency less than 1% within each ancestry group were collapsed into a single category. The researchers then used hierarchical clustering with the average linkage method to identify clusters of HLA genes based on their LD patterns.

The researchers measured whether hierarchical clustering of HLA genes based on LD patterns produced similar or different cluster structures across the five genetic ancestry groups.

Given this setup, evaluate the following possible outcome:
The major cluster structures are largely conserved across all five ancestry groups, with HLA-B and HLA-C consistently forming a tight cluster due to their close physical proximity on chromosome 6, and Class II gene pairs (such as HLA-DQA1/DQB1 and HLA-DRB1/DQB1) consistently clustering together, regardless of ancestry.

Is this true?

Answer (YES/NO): YES